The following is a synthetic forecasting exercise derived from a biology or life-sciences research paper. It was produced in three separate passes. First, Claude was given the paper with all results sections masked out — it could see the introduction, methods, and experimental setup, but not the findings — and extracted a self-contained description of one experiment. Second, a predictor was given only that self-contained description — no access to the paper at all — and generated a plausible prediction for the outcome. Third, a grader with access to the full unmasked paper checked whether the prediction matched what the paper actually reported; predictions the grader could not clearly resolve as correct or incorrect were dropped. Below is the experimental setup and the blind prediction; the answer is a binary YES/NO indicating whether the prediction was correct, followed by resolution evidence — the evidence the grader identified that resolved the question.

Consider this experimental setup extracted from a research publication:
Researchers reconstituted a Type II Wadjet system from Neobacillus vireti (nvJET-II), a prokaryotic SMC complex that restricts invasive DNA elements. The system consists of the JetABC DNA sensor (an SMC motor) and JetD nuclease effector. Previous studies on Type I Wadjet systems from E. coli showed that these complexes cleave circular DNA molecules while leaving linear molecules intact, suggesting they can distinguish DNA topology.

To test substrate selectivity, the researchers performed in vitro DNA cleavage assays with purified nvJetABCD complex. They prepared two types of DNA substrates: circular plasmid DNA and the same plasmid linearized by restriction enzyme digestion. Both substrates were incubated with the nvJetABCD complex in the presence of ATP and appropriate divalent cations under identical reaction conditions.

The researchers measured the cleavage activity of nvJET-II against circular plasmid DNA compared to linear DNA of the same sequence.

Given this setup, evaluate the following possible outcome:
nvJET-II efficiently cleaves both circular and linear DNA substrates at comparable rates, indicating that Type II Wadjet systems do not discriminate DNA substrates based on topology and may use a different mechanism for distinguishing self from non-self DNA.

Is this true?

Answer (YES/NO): NO